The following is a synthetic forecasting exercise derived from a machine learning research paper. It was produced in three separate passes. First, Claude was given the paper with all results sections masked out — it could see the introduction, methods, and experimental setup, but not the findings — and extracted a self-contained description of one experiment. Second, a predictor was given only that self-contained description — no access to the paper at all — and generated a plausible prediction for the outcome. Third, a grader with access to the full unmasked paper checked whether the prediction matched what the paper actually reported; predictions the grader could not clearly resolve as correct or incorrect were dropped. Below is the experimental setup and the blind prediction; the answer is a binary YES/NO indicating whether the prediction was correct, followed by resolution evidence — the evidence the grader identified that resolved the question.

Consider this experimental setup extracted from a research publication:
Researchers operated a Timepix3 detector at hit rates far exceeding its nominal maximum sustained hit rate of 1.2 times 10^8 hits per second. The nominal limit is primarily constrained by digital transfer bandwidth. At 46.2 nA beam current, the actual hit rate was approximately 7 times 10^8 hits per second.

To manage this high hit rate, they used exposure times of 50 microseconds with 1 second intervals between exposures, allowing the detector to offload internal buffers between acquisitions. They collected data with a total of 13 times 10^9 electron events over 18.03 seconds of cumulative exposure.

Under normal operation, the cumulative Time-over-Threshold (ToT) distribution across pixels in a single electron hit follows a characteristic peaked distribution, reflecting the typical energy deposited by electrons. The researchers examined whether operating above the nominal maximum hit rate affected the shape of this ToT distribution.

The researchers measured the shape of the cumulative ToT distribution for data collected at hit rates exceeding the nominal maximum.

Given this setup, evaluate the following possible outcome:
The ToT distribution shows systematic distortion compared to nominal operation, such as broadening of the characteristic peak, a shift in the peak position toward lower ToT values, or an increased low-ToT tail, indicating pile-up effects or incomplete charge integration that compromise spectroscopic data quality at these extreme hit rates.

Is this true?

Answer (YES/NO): YES